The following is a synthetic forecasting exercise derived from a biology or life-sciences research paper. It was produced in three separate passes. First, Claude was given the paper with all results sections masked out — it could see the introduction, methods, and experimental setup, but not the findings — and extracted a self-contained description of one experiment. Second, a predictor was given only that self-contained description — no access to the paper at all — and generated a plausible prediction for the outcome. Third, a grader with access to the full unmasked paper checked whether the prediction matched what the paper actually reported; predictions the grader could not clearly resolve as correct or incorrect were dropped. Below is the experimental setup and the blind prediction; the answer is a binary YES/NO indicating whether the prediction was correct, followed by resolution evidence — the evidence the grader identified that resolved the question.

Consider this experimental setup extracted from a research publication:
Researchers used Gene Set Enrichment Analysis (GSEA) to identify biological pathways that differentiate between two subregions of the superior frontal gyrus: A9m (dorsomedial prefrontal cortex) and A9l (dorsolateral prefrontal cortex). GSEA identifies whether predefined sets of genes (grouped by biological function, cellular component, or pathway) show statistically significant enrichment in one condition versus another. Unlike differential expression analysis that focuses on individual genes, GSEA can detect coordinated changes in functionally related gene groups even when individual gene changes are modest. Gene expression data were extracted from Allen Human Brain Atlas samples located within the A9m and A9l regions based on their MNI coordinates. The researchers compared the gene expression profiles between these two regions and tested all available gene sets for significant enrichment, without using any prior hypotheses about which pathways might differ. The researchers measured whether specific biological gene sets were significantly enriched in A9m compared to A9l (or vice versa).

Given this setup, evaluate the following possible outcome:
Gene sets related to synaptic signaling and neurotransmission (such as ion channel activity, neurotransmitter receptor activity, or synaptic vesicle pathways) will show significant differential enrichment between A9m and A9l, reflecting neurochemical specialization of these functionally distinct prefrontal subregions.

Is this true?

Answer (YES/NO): NO